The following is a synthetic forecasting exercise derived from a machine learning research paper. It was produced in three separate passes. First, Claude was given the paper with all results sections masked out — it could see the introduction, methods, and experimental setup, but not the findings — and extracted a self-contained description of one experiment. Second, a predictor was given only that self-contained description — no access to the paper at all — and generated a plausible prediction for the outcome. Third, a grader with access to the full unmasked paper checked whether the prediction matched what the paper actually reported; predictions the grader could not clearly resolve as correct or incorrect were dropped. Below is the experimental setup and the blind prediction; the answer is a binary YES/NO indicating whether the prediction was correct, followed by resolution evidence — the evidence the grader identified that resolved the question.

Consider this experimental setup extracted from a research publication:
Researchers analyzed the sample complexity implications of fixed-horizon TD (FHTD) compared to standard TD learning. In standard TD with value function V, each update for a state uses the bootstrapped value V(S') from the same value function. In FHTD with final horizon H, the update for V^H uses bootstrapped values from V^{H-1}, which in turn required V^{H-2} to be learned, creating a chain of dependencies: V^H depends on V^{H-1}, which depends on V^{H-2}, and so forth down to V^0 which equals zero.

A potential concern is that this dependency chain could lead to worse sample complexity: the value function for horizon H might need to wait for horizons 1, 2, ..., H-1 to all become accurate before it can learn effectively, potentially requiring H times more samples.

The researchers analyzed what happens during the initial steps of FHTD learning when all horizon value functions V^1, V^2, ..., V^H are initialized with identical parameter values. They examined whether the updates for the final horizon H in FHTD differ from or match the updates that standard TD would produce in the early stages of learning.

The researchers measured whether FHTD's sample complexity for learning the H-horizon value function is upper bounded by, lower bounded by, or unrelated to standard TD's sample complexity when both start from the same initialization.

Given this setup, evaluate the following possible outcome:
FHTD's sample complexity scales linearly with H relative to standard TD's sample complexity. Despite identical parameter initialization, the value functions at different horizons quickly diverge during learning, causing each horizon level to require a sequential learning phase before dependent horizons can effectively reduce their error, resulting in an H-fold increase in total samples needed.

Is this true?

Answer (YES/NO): NO